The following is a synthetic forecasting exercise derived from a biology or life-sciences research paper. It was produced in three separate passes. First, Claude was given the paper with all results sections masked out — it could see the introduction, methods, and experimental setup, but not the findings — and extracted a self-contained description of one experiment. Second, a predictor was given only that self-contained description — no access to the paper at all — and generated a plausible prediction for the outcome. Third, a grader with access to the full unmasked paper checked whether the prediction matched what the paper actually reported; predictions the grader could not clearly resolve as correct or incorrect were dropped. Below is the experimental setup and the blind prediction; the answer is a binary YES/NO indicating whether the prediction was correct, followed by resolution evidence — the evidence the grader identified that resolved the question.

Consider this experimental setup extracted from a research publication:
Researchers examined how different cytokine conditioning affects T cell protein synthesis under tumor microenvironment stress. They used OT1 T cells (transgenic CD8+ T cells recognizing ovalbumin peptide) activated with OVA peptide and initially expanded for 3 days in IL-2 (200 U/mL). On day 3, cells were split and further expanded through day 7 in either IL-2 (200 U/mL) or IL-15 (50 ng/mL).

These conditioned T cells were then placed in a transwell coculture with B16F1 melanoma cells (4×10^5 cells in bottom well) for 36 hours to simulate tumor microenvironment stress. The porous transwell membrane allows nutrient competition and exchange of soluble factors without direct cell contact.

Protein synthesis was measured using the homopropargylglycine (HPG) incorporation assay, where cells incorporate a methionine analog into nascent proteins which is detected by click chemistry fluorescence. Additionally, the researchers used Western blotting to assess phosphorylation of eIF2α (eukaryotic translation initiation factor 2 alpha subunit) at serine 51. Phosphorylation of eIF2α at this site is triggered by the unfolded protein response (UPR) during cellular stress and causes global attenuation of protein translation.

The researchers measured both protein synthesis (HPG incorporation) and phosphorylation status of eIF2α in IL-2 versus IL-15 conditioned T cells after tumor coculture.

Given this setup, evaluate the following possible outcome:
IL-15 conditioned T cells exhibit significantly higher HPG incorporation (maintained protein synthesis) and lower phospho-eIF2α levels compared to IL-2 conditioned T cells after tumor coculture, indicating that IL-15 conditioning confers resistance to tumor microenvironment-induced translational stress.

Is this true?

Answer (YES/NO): YES